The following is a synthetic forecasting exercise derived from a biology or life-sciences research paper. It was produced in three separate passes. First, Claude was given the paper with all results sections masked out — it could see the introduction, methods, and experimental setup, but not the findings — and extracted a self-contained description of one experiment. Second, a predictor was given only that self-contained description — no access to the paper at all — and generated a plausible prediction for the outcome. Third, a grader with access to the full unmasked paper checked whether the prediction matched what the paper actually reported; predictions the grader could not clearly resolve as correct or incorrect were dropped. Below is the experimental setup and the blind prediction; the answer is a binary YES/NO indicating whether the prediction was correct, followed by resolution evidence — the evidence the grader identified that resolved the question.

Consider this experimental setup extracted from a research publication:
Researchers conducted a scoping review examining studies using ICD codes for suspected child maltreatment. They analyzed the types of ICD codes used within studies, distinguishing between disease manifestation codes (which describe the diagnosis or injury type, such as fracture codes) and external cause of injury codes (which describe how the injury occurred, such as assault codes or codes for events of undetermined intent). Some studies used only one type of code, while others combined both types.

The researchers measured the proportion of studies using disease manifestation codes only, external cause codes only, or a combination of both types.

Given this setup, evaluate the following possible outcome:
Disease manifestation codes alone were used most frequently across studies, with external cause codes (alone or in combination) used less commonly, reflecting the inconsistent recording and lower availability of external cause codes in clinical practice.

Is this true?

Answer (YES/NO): NO